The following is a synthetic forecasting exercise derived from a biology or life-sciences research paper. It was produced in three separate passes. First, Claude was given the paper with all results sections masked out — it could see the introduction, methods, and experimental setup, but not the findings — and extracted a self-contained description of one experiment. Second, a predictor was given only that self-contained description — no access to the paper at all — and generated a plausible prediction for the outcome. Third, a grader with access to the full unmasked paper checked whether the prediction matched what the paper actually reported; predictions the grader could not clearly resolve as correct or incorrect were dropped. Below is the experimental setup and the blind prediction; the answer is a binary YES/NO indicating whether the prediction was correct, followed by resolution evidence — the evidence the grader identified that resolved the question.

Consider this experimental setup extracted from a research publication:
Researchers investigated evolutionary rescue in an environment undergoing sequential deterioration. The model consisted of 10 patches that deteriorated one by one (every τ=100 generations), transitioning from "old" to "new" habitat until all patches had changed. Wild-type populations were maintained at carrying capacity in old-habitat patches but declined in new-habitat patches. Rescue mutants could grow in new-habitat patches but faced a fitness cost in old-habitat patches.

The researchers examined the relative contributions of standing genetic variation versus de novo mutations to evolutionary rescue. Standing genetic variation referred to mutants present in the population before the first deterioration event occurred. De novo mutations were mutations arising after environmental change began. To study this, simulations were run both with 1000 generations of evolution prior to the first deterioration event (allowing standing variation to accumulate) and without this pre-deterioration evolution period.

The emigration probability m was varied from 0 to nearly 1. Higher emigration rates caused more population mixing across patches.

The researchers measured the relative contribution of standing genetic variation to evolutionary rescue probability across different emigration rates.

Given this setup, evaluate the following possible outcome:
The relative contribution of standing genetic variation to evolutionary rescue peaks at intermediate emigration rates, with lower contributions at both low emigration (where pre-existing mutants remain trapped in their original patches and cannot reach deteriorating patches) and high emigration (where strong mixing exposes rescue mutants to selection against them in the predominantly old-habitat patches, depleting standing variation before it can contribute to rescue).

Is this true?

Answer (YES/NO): NO